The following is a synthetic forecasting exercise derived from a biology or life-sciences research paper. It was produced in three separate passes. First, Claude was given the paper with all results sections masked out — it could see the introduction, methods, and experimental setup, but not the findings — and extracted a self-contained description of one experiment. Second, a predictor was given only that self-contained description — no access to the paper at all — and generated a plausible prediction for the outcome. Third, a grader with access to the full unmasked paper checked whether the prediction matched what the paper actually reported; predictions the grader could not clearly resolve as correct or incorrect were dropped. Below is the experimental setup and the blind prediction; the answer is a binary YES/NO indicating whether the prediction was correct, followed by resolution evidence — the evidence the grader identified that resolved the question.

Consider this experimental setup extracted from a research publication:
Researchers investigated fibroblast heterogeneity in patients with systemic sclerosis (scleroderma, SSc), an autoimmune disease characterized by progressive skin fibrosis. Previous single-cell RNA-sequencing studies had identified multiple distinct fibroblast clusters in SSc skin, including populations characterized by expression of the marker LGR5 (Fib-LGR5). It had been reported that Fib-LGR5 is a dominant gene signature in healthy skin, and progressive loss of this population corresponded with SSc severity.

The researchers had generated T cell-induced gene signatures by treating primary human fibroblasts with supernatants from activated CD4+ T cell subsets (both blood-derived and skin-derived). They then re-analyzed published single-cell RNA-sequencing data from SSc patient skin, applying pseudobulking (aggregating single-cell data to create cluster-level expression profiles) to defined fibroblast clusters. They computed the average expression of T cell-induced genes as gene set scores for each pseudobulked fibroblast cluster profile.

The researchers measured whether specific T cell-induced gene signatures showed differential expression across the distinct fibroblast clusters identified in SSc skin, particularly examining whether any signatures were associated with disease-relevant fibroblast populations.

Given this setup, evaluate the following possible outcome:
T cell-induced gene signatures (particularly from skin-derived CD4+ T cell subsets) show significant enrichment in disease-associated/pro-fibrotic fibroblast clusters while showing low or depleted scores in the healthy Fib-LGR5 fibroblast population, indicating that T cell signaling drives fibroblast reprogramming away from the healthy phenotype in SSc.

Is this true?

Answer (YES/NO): NO